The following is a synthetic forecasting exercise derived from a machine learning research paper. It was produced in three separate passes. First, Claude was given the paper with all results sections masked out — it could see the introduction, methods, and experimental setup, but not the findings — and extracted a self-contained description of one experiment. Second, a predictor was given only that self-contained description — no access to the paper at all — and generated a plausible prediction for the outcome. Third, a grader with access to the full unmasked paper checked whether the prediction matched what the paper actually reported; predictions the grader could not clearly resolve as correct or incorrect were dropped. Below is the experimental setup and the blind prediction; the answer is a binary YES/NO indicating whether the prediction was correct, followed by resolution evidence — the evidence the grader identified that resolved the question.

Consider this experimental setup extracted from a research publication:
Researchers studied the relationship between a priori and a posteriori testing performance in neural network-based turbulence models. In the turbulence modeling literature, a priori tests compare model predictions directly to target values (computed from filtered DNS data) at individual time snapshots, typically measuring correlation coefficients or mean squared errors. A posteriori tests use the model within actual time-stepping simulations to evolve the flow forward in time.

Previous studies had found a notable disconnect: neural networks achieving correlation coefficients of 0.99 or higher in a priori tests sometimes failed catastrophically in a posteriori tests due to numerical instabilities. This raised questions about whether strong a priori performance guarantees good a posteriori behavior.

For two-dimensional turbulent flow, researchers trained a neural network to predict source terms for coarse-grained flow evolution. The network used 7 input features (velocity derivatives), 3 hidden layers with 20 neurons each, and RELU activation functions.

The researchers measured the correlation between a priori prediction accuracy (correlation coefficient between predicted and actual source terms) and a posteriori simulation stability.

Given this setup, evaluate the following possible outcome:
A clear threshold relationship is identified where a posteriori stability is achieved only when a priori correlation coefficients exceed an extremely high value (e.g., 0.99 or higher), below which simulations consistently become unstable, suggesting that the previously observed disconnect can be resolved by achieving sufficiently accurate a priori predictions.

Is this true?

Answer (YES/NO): NO